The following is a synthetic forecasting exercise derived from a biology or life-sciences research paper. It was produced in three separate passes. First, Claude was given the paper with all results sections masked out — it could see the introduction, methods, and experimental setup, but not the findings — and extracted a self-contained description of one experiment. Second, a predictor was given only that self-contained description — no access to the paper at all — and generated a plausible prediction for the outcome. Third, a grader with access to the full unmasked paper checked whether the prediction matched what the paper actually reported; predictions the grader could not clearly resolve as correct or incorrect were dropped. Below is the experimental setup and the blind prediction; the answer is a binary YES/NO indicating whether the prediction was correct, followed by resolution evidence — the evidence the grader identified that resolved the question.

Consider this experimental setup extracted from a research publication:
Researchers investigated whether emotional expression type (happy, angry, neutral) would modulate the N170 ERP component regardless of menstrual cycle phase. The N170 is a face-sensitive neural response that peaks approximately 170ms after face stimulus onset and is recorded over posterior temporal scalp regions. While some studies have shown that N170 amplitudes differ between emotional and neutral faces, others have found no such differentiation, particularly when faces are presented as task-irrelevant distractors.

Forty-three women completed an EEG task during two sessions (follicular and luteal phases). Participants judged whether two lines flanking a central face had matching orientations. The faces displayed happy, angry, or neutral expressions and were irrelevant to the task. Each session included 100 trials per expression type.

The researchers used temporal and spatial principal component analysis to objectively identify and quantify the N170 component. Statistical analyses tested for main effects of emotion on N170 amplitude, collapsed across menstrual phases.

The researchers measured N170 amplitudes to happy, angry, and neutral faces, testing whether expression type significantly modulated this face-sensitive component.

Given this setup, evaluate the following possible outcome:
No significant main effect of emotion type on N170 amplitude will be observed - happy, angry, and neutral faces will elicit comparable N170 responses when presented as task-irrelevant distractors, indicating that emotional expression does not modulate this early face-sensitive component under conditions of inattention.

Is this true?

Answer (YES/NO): YES